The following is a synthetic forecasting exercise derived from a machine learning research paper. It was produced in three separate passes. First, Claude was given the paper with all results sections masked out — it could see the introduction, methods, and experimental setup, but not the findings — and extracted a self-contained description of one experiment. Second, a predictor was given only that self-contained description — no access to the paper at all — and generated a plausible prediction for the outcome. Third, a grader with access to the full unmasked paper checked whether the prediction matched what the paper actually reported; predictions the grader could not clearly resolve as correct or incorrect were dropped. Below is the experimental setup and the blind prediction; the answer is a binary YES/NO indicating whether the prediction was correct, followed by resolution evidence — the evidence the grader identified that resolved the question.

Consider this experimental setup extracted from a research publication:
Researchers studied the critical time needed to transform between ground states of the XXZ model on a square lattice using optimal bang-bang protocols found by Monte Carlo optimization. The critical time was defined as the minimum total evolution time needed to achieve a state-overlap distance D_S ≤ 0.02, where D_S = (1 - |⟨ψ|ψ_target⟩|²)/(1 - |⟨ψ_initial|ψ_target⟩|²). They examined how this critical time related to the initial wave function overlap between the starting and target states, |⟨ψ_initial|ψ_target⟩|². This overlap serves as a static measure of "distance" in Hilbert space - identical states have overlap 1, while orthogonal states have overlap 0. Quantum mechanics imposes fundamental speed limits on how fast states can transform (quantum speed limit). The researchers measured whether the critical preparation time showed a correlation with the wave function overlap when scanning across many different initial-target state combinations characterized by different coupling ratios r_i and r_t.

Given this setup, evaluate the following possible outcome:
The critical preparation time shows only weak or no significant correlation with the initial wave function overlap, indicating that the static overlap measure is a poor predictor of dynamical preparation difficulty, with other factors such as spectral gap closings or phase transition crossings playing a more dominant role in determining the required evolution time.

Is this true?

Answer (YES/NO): NO